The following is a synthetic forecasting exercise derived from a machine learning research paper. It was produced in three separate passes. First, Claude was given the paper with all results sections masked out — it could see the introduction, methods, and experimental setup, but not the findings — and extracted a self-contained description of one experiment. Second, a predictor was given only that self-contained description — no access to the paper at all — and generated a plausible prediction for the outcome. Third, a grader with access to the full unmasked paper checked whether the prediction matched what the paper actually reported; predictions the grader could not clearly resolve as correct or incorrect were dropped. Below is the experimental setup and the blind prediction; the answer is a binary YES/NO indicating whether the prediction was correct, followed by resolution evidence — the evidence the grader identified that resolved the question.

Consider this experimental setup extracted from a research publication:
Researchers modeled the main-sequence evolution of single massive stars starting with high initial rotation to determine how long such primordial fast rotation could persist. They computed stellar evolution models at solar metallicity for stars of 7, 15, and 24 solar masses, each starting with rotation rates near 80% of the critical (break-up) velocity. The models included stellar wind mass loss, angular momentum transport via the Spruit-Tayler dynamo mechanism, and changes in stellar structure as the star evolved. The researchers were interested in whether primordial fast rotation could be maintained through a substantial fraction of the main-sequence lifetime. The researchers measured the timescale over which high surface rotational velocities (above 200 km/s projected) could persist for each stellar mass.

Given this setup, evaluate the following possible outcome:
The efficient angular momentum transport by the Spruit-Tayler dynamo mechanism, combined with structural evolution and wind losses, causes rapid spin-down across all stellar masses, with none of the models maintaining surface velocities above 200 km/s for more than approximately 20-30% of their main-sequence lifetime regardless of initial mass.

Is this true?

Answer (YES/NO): NO